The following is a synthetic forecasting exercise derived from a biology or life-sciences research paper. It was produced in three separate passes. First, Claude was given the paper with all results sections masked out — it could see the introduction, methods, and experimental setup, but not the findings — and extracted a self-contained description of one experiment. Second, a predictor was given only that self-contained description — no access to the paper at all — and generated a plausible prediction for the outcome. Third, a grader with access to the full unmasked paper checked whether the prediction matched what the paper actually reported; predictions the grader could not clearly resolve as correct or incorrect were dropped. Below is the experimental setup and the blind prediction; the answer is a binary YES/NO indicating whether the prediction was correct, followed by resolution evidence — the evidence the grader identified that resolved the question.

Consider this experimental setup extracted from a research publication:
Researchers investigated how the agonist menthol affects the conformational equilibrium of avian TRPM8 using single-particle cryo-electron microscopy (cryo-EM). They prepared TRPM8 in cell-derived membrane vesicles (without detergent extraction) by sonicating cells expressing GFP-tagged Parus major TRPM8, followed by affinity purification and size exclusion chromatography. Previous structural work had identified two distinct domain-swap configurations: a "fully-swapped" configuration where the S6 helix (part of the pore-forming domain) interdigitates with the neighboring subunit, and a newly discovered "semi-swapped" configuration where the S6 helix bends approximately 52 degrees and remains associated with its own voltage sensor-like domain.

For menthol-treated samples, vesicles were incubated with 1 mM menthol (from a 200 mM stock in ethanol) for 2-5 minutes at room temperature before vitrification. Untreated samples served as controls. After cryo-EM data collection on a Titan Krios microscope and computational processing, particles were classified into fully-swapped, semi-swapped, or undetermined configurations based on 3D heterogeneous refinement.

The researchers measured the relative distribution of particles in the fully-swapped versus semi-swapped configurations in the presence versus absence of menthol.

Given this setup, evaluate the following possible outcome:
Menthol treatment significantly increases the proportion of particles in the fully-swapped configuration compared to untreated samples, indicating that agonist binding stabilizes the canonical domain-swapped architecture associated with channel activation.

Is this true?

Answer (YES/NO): NO